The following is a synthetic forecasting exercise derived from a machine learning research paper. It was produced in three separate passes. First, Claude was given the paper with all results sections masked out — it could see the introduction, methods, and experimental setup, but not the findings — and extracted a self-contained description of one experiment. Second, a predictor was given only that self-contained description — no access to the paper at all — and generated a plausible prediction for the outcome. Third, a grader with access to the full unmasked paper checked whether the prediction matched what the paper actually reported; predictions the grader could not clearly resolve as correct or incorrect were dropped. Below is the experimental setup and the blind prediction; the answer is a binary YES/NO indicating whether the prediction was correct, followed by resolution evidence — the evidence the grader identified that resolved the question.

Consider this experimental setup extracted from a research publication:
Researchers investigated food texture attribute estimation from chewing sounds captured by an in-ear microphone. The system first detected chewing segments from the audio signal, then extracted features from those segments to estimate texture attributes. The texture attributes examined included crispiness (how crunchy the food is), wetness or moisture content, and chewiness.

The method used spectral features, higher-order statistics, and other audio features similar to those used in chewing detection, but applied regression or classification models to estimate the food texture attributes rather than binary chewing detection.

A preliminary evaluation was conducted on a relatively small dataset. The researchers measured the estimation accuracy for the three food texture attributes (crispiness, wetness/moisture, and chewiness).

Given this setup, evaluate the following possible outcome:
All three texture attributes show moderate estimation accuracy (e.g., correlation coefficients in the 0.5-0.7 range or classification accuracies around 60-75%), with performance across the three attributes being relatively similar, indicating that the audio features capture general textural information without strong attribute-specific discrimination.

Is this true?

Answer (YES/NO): NO